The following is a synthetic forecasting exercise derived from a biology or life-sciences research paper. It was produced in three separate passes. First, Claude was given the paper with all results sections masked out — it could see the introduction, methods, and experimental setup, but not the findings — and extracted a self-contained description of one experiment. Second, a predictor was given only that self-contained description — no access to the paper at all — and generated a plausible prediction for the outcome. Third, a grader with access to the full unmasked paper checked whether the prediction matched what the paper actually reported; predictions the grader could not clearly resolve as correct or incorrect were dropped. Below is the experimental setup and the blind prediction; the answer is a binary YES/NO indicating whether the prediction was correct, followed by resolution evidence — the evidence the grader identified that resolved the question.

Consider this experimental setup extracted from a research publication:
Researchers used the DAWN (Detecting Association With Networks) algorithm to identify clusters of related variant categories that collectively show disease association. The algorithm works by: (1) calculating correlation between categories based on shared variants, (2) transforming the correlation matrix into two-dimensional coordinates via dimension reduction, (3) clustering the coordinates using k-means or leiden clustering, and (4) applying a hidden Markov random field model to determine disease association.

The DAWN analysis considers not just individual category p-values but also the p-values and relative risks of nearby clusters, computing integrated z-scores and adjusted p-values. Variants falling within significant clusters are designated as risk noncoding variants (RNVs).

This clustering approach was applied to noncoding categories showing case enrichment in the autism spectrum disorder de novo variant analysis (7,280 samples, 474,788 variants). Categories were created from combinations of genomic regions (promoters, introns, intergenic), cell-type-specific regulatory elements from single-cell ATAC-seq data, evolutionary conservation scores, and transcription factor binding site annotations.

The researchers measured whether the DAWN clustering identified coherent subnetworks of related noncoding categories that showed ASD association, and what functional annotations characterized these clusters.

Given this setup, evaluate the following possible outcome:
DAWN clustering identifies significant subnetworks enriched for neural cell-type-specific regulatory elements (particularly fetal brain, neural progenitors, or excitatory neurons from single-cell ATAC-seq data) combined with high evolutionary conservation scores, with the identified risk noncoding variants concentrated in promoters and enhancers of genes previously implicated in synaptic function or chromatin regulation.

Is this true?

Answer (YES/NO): NO